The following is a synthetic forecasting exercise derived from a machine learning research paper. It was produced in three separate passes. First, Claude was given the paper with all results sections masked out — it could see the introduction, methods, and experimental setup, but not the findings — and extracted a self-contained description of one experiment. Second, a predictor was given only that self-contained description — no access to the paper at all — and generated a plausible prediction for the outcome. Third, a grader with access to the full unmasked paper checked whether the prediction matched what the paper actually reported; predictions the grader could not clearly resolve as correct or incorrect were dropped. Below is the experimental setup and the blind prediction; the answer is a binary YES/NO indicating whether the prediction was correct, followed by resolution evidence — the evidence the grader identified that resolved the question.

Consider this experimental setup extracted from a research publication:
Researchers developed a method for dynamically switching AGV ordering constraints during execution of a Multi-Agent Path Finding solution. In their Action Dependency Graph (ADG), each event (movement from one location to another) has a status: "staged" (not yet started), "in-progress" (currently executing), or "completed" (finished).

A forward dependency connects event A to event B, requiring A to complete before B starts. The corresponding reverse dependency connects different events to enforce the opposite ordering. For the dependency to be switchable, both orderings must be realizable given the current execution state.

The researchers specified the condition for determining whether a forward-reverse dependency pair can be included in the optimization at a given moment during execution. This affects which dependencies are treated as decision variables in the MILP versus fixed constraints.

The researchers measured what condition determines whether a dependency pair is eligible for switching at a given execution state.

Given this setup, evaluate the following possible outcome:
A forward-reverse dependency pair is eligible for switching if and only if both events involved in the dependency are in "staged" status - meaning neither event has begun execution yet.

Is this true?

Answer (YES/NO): NO